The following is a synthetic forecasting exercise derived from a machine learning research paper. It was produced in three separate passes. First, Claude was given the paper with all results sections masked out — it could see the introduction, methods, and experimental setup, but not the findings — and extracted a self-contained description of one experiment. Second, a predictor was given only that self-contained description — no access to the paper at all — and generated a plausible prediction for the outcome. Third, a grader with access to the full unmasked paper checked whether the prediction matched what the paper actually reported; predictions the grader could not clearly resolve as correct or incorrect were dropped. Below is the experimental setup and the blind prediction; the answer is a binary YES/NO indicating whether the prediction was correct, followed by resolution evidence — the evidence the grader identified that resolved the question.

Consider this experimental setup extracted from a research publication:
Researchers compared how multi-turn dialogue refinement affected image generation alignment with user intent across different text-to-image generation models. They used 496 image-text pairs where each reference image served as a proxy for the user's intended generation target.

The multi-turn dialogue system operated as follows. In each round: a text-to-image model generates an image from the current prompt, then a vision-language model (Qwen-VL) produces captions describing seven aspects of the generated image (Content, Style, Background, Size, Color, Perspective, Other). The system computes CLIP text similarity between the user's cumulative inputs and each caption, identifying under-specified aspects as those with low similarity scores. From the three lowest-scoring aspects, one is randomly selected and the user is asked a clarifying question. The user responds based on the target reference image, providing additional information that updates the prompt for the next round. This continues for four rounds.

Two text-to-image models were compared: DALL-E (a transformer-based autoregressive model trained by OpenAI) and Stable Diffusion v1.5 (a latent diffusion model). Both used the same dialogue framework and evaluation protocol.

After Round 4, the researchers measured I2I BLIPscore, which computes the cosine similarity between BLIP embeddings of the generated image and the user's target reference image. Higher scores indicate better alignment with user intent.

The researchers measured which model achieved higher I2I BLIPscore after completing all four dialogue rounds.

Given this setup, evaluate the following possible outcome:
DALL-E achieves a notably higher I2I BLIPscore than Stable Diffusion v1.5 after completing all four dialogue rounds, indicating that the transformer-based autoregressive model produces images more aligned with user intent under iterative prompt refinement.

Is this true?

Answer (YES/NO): NO